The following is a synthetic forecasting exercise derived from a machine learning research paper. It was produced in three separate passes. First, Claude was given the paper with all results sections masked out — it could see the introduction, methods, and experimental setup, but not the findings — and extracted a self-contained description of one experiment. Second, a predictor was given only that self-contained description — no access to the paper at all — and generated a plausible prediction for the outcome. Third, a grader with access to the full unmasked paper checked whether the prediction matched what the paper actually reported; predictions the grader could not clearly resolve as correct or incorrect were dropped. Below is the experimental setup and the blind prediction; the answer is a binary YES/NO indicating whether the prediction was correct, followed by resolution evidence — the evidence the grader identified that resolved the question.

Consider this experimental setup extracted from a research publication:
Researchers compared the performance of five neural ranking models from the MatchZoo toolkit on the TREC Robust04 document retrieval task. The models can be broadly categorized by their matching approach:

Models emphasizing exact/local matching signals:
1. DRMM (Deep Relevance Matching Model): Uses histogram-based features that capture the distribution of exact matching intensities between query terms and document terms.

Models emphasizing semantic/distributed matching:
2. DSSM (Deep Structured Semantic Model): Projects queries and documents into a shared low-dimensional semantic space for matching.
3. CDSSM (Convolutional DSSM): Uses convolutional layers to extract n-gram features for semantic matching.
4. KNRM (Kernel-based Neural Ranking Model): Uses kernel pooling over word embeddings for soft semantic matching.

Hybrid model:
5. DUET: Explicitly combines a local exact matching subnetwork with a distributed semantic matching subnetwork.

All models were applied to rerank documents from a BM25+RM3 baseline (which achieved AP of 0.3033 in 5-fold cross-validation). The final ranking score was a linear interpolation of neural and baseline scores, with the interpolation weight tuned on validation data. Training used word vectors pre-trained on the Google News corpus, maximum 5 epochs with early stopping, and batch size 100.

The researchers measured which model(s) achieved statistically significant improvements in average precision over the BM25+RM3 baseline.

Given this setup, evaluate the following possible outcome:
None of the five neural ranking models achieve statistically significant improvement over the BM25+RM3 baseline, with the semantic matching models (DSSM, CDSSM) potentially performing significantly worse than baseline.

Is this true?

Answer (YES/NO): NO